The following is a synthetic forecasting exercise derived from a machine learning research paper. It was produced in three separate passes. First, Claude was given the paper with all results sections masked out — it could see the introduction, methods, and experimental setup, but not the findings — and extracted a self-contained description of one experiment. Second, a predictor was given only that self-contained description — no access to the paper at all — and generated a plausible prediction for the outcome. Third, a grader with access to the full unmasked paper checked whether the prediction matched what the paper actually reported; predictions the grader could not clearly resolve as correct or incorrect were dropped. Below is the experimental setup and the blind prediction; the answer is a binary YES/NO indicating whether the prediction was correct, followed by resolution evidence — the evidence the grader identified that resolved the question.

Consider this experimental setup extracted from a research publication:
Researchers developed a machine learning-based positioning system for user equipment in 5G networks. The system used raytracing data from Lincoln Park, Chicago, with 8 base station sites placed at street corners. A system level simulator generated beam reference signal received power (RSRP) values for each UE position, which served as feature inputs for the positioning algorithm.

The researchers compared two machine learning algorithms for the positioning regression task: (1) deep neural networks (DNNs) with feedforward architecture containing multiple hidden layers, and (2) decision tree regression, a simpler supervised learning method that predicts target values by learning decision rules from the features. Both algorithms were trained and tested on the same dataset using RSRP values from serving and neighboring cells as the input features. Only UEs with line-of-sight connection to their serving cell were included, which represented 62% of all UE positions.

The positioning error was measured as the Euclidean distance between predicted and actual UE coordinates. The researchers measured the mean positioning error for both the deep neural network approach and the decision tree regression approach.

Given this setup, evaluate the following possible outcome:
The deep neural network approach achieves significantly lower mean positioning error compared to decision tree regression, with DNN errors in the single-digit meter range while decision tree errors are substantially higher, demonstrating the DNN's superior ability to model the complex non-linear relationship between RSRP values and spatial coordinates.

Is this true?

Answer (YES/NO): NO